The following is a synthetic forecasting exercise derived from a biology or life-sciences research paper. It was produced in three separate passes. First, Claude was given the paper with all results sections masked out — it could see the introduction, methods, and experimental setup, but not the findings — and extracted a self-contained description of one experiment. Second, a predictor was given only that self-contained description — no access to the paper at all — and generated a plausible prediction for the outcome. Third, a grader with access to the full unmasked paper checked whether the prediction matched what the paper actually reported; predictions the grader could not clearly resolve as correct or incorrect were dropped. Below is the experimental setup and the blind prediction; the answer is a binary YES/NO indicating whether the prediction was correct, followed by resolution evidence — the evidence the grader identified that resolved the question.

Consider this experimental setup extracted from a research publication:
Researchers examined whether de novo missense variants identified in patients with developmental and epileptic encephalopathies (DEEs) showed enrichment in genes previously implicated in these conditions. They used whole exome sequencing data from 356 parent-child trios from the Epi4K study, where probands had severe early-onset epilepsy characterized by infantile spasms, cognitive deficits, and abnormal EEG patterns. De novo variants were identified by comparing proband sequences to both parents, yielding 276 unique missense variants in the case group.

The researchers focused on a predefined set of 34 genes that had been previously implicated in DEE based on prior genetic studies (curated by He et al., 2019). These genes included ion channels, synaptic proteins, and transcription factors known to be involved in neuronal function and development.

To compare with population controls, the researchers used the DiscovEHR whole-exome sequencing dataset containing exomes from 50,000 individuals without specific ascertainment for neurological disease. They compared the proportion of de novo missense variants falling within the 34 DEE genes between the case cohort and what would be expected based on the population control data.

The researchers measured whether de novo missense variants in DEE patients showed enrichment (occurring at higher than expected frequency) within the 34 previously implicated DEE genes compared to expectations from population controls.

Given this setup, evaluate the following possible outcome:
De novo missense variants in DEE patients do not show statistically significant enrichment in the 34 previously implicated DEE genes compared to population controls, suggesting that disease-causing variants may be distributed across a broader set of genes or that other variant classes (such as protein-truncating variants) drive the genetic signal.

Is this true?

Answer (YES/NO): NO